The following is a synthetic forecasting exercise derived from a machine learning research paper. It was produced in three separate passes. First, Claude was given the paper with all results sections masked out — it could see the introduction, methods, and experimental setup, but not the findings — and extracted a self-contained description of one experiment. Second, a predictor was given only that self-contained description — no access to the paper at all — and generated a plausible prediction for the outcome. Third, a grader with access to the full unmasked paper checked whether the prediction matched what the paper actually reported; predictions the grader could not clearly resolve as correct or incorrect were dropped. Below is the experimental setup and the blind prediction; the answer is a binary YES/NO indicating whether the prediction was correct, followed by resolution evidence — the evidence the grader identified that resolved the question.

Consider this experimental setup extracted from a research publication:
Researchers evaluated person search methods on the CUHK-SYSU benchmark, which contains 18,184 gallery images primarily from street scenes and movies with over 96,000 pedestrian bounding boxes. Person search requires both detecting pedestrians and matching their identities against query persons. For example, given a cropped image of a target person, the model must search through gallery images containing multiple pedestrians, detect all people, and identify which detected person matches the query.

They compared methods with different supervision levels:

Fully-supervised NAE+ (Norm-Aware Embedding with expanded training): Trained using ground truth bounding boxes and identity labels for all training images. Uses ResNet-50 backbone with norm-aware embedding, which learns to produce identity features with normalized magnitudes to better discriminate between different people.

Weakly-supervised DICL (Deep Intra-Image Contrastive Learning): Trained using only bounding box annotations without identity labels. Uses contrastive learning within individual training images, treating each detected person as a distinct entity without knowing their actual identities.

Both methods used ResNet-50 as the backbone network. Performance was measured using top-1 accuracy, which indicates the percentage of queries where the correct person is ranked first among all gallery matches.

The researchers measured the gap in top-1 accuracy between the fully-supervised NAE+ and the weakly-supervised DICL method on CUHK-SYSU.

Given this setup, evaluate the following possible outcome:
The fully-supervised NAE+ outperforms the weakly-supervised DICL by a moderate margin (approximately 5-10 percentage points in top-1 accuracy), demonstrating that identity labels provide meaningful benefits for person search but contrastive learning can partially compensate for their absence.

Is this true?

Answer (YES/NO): NO